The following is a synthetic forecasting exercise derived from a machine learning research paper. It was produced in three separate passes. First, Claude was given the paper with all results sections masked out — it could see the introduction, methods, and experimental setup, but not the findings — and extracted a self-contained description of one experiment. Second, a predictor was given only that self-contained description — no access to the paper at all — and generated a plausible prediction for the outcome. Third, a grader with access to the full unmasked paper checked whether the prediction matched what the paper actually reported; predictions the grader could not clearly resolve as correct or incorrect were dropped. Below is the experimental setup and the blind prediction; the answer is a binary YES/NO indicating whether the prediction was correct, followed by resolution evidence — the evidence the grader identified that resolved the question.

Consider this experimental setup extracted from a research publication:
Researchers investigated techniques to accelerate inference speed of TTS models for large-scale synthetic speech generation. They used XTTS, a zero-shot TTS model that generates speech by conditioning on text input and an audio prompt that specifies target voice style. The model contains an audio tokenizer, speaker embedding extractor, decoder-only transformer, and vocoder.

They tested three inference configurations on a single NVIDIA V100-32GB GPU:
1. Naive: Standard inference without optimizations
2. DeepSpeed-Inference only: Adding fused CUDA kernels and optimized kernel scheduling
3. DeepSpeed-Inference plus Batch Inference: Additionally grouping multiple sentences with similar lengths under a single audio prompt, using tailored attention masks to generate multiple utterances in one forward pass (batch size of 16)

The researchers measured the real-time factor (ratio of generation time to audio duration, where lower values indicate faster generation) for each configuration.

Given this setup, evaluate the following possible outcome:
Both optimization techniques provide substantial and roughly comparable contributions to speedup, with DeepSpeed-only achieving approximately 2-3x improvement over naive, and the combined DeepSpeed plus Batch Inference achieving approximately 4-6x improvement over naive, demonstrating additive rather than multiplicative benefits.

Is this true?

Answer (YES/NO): NO